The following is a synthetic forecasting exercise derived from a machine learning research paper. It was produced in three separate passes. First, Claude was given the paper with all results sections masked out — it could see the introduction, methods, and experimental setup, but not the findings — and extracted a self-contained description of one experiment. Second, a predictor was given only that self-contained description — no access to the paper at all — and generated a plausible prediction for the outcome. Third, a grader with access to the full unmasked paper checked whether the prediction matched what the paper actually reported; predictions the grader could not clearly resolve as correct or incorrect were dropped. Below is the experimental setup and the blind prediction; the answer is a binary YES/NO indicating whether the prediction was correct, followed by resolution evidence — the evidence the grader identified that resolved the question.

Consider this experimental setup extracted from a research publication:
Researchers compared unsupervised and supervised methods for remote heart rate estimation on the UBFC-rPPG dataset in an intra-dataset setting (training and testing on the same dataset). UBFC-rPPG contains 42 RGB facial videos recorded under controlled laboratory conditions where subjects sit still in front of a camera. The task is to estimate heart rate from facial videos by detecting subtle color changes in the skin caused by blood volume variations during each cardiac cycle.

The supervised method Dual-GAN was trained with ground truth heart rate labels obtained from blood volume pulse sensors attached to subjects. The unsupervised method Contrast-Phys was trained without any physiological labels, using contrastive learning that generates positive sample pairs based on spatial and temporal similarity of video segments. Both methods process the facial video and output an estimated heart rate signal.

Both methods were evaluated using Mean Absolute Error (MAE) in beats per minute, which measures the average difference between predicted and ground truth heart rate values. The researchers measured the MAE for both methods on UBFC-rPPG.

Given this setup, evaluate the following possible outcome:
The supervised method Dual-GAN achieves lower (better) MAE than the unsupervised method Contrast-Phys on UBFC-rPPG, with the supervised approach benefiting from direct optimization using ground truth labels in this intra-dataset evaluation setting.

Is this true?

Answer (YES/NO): YES